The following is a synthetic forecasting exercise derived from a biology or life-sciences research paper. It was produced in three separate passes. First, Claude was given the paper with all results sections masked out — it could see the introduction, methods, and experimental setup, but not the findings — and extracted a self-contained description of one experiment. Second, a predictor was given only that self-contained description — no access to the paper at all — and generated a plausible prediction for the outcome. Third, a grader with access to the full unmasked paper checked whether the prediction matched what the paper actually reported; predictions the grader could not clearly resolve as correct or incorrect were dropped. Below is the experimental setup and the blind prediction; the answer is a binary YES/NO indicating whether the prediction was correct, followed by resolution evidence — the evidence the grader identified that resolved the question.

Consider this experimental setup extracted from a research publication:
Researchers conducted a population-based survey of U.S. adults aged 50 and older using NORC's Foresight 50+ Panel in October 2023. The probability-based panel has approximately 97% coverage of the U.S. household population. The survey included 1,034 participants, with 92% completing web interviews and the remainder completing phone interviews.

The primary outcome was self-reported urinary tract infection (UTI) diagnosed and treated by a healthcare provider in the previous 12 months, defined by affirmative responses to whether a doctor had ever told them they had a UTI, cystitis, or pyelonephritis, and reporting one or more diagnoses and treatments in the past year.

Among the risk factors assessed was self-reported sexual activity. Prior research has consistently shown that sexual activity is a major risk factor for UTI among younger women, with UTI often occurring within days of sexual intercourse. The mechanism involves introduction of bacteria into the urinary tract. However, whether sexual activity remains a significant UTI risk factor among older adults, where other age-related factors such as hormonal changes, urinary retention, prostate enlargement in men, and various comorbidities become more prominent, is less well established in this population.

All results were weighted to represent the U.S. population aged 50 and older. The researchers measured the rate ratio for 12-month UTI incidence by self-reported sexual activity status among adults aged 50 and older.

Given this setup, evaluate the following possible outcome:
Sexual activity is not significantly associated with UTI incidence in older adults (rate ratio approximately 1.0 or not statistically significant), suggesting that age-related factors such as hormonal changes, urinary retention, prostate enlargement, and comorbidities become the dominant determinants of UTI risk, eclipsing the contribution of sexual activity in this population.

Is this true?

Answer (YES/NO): YES